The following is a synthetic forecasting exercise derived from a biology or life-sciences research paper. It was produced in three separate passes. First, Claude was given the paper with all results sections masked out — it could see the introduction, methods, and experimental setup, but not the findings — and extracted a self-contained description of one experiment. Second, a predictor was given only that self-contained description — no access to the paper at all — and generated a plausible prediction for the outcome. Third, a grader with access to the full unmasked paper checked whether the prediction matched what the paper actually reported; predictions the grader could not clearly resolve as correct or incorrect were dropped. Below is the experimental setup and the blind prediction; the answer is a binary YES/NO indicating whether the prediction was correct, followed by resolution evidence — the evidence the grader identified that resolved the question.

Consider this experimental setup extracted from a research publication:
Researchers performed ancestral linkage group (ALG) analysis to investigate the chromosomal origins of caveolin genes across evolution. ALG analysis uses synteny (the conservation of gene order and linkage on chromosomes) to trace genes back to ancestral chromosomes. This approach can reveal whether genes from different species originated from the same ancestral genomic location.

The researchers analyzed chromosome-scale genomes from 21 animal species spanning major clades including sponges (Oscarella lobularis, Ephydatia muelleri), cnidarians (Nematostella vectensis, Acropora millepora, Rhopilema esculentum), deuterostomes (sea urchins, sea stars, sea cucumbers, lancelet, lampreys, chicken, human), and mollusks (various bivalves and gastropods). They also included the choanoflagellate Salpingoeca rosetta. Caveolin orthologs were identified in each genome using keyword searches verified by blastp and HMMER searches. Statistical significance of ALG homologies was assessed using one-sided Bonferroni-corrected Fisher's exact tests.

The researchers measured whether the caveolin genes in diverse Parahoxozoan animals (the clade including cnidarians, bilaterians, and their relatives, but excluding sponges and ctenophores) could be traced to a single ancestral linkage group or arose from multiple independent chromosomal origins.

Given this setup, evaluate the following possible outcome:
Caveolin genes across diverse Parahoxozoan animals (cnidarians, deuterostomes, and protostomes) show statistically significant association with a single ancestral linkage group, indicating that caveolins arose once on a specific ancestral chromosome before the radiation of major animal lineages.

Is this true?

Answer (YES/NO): YES